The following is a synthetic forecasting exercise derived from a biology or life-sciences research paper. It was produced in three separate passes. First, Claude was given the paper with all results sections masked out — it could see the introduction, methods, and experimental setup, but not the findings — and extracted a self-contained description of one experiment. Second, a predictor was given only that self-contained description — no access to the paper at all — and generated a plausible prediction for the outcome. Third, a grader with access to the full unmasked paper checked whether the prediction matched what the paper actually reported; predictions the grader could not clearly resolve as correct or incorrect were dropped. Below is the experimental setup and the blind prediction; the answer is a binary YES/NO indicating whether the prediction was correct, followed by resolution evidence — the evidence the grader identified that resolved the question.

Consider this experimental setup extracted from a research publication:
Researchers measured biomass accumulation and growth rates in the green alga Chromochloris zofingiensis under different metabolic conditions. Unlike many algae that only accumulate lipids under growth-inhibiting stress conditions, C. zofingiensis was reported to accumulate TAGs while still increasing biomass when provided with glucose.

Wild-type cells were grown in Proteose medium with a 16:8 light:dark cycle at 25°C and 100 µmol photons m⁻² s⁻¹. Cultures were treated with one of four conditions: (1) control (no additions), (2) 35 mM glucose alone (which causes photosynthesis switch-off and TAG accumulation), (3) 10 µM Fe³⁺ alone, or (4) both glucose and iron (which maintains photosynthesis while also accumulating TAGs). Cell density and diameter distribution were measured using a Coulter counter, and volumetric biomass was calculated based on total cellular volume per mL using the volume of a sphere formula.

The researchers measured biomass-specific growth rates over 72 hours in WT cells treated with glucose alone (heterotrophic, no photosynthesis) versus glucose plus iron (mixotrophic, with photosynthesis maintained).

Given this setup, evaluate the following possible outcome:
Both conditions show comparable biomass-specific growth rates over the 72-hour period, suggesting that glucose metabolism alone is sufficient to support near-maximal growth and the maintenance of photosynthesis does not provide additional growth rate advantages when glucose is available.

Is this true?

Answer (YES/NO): NO